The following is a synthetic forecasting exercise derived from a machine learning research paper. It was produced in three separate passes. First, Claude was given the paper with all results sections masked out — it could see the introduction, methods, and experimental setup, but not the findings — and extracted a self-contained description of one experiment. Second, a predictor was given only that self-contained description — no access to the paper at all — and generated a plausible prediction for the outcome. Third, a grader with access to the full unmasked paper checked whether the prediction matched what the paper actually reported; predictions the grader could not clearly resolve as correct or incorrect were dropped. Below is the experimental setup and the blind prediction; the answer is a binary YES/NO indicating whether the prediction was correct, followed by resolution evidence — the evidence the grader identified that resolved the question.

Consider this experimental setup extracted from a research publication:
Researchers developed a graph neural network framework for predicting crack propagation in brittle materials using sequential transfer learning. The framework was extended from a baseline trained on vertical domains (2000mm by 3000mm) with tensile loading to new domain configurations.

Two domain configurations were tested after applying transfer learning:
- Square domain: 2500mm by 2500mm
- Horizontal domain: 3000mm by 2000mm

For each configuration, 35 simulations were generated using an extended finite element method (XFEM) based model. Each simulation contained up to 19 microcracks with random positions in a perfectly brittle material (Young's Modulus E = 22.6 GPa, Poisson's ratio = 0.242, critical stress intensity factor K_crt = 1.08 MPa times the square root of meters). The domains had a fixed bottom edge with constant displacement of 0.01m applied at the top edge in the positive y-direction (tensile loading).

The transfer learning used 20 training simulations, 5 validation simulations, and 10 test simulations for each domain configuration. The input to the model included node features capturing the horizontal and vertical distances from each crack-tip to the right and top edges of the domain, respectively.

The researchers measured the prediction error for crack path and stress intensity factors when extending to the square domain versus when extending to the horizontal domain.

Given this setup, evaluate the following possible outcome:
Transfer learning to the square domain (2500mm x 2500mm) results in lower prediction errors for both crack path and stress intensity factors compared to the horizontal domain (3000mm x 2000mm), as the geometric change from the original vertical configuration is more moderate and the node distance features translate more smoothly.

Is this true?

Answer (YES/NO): YES